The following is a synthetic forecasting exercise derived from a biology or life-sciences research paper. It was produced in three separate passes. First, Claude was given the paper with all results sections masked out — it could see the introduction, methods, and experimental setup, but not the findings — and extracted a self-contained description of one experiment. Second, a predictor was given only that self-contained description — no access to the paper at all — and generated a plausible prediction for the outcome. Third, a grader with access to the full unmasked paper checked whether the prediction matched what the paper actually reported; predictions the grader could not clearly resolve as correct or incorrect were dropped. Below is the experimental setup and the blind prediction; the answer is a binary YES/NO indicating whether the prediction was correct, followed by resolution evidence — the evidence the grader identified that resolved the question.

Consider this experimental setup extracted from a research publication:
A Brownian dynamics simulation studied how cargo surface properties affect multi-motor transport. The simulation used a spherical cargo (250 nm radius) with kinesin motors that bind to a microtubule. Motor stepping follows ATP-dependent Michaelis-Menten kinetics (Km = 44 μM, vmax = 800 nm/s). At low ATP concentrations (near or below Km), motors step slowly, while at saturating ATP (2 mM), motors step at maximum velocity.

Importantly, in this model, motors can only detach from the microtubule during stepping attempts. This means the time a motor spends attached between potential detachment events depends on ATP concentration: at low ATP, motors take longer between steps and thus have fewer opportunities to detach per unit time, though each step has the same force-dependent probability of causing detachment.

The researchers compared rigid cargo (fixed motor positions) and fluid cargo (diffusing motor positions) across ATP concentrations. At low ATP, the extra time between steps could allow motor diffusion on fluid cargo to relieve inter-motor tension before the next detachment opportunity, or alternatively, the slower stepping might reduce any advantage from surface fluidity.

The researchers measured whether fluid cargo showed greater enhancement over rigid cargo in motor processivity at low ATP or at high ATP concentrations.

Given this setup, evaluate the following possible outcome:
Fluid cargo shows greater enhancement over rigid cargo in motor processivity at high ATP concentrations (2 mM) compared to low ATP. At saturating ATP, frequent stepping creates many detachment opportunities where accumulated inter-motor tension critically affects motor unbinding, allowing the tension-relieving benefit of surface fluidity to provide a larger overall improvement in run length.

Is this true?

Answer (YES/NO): NO